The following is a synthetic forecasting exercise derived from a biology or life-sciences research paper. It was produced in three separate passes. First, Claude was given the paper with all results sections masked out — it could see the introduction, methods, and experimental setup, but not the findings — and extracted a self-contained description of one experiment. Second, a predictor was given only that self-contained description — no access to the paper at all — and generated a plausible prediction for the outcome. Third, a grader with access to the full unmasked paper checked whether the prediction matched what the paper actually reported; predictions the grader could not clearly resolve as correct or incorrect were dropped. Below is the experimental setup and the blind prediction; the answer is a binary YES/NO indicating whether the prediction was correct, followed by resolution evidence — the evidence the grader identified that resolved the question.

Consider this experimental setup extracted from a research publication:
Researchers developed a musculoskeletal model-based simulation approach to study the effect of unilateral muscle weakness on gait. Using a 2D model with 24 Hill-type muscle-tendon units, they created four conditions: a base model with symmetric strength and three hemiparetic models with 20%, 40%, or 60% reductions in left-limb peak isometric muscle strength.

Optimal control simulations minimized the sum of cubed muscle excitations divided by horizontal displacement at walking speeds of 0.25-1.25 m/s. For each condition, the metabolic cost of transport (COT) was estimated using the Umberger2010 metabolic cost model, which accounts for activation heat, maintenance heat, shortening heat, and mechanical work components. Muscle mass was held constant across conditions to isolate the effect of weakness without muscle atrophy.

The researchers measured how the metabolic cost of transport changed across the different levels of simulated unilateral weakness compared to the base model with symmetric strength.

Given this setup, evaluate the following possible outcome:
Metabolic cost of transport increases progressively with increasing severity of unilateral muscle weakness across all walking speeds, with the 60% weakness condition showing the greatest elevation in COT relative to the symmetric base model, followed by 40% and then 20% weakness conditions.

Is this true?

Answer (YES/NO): NO